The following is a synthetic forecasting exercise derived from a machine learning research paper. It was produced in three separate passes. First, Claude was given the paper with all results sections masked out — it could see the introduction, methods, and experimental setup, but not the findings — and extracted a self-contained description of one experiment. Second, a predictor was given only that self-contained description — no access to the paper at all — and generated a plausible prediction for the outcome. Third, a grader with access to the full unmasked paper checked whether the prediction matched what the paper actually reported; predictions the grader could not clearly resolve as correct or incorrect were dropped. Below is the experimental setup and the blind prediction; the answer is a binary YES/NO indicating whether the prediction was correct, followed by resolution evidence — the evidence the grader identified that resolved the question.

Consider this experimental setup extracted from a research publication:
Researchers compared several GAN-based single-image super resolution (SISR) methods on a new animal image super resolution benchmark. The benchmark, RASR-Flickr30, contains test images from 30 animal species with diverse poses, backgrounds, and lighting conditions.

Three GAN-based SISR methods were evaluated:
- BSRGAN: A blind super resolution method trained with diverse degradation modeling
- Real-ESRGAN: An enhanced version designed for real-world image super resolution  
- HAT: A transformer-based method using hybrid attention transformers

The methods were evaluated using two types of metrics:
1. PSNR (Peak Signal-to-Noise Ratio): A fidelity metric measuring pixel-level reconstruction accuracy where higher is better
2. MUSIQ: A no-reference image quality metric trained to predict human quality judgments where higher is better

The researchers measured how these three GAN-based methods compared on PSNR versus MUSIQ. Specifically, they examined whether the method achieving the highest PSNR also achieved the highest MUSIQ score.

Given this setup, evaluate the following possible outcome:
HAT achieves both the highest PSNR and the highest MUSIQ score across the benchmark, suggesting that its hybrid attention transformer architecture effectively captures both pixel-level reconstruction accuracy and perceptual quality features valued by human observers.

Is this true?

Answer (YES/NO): NO